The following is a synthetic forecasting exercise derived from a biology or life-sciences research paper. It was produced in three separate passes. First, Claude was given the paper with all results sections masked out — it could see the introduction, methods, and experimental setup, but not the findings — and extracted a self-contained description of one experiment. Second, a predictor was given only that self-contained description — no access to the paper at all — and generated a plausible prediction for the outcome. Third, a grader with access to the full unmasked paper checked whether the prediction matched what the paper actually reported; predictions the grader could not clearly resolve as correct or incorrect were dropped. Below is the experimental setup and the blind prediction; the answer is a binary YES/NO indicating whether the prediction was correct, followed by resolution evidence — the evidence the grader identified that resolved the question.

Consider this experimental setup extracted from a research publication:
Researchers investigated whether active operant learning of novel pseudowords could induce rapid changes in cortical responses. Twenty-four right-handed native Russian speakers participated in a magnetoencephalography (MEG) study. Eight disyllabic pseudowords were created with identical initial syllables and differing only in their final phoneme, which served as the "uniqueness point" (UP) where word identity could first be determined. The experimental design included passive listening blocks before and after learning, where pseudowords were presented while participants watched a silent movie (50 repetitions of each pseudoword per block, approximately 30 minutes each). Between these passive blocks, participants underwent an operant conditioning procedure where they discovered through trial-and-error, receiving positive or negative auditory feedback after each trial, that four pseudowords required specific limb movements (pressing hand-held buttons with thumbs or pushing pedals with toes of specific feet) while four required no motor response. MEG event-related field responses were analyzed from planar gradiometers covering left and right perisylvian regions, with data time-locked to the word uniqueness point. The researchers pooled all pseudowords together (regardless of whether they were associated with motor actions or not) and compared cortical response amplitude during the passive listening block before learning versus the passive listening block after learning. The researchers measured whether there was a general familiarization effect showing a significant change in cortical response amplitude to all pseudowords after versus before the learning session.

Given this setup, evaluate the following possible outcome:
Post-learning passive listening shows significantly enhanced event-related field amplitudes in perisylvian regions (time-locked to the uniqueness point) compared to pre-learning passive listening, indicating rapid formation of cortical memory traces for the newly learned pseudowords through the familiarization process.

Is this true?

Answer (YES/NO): NO